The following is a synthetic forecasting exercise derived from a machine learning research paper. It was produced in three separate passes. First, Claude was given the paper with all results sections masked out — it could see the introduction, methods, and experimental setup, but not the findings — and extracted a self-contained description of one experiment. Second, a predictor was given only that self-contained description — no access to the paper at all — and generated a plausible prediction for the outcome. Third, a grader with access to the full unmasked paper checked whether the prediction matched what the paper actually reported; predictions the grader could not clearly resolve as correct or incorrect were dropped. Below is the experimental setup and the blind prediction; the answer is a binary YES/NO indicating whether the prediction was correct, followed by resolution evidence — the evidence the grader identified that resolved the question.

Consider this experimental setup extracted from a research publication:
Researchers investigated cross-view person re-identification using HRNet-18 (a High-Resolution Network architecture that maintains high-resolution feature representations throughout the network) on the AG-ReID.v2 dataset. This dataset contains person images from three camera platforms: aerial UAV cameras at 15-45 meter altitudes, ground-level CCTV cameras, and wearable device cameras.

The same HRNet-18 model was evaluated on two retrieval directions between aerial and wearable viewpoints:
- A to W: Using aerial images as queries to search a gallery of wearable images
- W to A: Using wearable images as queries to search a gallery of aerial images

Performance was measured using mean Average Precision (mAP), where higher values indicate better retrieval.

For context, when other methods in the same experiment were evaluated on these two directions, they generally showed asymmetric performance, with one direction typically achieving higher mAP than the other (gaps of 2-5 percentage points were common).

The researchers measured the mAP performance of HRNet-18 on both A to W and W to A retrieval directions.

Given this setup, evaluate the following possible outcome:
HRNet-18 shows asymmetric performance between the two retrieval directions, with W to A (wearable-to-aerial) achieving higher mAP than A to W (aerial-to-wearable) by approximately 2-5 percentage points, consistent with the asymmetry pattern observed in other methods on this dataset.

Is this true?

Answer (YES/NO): NO